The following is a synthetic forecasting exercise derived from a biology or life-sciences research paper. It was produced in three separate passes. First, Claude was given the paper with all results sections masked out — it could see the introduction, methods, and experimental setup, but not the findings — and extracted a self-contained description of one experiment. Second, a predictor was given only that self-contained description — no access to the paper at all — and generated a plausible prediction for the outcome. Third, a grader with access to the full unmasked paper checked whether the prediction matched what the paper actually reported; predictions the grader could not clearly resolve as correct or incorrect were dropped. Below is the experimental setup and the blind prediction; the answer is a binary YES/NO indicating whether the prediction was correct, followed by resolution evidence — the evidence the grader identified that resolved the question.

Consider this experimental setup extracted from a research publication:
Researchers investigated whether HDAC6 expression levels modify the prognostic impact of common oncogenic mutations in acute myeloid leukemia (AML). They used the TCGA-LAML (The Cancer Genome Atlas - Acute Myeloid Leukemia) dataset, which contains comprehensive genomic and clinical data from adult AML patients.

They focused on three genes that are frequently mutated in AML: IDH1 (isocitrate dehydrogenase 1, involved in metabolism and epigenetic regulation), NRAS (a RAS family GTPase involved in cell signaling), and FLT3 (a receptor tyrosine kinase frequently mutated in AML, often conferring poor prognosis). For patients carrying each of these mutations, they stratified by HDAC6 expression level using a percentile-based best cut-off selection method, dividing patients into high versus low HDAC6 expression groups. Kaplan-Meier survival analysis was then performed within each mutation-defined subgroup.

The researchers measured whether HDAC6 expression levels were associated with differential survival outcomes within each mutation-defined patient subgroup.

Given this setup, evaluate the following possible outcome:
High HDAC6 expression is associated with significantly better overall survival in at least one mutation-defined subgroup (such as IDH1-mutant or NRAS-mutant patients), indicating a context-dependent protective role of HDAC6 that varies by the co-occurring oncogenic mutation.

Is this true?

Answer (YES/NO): NO